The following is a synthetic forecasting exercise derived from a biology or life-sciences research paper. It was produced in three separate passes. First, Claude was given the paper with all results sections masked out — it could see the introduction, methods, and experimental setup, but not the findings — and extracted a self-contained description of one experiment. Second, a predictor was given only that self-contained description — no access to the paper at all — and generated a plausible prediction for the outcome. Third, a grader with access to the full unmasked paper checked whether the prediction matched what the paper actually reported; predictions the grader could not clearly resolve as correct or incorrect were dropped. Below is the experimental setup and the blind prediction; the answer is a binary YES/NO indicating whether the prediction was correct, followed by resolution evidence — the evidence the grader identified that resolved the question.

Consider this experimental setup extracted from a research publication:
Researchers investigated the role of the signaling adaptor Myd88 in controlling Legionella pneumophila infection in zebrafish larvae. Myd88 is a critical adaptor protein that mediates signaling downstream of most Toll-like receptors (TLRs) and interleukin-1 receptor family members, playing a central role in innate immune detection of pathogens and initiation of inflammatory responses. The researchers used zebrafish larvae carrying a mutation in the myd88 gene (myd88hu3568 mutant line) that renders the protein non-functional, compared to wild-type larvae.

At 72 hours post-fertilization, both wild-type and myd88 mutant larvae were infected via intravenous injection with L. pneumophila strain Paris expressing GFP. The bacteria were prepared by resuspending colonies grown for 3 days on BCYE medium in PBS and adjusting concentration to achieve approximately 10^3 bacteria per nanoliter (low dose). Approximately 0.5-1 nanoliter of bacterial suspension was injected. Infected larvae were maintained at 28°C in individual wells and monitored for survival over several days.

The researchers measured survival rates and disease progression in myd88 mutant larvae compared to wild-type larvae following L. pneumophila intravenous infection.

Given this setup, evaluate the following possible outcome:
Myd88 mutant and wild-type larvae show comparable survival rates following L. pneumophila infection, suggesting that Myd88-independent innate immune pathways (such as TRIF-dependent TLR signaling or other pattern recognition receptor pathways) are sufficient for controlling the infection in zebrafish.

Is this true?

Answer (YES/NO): YES